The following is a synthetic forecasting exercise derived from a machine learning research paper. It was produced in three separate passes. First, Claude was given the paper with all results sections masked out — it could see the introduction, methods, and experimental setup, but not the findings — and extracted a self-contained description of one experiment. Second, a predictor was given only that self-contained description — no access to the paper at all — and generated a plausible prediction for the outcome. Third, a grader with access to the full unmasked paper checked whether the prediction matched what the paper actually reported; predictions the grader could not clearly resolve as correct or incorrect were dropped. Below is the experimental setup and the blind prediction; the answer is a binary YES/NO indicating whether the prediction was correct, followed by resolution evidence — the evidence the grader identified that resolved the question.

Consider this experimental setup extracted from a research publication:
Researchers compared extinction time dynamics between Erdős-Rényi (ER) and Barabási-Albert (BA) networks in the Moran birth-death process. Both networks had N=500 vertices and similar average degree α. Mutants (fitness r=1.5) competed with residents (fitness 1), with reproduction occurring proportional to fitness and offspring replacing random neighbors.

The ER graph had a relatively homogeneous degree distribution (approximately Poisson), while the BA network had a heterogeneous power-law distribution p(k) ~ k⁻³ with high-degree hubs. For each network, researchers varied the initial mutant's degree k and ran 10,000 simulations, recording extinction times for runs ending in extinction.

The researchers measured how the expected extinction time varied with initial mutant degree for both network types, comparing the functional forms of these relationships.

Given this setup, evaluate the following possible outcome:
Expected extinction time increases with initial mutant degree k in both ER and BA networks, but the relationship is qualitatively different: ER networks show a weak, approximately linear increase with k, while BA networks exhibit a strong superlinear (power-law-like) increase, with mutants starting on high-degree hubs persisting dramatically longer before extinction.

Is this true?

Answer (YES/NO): NO